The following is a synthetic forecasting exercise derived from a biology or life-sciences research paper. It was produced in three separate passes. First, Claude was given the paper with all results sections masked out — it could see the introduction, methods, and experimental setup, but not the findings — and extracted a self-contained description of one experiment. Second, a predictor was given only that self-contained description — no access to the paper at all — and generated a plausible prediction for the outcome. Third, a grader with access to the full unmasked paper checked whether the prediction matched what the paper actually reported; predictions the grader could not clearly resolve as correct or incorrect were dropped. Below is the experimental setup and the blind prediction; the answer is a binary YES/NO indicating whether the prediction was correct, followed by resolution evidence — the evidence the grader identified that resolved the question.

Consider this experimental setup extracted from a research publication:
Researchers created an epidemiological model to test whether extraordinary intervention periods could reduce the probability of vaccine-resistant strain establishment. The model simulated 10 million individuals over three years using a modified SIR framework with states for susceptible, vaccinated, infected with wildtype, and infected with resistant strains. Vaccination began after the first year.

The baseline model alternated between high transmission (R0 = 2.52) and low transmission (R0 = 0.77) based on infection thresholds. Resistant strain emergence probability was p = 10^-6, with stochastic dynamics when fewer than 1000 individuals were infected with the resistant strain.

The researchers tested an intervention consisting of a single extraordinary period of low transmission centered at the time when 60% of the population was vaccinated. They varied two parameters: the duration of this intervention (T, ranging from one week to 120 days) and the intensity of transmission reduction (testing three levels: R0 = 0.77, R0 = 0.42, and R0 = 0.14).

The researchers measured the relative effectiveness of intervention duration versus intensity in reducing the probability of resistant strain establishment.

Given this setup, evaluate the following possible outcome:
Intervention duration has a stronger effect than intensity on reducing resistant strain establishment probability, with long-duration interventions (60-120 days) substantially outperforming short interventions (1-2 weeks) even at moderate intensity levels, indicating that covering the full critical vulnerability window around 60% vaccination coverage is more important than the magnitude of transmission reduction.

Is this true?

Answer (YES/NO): YES